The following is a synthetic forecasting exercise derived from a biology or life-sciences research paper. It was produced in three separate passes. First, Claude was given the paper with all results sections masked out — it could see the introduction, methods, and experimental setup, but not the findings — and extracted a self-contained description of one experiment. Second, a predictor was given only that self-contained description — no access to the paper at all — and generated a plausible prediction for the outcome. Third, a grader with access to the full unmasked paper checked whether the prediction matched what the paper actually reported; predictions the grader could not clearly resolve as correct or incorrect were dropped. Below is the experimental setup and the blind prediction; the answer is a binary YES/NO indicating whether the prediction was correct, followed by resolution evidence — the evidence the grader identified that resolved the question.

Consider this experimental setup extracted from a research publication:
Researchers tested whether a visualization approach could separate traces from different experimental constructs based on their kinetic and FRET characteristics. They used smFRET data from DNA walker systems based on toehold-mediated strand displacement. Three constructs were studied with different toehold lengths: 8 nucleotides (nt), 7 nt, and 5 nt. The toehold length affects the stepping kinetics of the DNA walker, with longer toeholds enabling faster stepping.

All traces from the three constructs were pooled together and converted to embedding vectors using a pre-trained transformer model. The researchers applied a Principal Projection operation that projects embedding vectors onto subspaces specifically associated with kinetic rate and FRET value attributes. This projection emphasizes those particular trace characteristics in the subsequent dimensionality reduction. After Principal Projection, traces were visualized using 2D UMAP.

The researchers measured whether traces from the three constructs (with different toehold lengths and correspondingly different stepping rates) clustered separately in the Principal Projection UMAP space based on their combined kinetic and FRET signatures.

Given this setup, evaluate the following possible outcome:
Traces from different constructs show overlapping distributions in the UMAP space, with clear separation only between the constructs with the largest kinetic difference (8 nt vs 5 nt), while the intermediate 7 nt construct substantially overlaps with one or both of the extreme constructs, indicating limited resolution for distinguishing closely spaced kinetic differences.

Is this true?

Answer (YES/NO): NO